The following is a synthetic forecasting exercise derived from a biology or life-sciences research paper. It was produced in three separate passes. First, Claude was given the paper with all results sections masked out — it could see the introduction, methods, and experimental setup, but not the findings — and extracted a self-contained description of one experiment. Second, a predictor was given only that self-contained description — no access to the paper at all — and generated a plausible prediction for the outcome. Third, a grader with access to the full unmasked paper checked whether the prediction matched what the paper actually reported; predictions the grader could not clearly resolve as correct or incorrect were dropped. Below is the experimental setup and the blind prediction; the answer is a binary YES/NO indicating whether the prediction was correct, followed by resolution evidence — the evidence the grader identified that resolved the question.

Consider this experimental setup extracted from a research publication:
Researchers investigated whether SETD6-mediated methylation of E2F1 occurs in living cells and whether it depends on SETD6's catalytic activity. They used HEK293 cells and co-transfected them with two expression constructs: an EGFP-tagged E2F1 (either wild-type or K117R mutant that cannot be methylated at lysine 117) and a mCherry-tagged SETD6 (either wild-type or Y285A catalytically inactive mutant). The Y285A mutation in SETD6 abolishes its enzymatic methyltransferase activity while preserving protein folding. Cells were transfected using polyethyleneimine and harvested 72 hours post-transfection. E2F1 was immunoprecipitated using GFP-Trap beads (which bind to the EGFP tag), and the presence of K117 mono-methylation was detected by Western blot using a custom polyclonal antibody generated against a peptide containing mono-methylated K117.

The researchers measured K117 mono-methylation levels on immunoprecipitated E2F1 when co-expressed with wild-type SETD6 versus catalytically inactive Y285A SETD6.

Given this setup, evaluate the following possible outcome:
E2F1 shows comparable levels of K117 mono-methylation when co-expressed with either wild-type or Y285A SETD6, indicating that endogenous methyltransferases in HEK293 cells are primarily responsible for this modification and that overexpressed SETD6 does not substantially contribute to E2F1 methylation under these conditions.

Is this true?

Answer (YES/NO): NO